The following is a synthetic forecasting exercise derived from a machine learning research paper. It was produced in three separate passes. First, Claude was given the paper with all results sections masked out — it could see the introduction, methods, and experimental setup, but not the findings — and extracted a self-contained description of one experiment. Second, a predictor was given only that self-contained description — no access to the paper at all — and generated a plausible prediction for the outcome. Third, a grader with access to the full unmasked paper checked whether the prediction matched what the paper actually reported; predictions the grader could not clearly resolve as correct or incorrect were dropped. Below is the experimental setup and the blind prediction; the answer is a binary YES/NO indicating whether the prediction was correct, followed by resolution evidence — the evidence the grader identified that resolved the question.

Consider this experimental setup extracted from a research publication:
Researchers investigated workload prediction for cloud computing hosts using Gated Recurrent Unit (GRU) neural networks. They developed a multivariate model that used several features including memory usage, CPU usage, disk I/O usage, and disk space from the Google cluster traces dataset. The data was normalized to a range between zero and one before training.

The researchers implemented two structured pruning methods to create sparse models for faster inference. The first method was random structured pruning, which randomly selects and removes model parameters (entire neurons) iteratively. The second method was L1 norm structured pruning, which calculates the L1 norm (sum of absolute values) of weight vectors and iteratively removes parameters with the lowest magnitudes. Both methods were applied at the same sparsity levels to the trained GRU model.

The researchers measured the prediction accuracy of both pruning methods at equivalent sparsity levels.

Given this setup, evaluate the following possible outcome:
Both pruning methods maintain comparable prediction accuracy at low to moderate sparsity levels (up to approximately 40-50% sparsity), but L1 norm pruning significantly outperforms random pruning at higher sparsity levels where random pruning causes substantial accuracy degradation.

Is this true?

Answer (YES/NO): NO